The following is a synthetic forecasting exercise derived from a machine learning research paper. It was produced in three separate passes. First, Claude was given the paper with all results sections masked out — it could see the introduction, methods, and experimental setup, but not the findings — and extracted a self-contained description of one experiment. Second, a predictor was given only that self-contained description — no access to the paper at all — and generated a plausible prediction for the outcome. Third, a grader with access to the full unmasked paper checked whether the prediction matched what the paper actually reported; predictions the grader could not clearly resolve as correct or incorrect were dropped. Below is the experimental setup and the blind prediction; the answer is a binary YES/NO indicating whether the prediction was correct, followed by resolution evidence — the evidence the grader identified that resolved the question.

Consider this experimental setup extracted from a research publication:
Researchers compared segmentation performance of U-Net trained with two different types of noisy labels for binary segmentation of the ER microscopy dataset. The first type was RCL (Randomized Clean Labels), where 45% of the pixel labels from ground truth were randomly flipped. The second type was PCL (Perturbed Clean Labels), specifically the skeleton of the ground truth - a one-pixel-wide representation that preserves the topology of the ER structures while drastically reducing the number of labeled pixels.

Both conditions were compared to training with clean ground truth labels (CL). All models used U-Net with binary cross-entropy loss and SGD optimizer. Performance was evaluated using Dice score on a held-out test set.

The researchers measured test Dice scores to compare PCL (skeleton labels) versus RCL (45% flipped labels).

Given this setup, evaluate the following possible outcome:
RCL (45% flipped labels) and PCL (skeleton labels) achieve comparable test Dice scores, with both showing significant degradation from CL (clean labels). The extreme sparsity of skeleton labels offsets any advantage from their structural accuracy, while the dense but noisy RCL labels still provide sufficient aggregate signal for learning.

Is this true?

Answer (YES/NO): NO